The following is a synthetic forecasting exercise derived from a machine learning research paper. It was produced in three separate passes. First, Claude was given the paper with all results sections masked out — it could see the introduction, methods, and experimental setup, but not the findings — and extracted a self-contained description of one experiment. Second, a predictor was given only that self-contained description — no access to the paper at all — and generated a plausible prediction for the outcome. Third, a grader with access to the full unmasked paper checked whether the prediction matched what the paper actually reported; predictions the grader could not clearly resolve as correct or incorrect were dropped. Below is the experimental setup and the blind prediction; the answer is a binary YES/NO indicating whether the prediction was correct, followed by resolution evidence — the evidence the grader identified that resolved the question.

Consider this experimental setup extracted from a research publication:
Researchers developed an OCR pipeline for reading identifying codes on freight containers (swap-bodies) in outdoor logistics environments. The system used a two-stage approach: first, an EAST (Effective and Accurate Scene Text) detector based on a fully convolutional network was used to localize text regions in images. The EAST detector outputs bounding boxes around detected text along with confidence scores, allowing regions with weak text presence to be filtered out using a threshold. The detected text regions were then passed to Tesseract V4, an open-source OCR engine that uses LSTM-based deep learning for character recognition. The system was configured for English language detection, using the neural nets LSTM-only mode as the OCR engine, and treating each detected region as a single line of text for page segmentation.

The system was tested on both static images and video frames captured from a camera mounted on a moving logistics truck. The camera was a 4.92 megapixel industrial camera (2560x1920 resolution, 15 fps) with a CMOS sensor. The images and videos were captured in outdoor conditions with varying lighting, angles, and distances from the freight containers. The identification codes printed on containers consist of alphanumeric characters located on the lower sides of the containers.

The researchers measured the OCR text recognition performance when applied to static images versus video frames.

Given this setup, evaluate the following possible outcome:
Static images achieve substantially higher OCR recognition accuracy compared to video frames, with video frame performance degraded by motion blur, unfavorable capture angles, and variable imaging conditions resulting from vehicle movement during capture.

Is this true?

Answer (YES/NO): YES